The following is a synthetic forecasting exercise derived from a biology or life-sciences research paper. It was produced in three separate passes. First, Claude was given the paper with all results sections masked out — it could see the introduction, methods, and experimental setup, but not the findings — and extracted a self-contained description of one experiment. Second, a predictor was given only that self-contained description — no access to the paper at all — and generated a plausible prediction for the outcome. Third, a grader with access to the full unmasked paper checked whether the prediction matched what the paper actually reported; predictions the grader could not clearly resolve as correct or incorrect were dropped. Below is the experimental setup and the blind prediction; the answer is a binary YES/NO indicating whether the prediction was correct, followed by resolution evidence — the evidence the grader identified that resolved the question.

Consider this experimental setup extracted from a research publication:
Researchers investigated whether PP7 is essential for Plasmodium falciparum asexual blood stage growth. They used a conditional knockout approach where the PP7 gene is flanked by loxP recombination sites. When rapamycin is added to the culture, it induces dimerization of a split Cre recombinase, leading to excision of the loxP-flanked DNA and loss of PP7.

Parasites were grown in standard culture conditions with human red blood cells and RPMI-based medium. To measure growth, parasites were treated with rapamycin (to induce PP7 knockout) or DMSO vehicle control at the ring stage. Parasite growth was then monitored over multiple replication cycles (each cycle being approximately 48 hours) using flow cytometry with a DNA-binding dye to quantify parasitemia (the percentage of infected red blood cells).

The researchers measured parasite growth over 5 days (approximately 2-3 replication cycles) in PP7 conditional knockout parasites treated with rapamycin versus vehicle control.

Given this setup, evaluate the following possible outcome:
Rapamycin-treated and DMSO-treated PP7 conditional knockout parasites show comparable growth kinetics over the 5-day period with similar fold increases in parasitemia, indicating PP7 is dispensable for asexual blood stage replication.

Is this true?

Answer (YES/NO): NO